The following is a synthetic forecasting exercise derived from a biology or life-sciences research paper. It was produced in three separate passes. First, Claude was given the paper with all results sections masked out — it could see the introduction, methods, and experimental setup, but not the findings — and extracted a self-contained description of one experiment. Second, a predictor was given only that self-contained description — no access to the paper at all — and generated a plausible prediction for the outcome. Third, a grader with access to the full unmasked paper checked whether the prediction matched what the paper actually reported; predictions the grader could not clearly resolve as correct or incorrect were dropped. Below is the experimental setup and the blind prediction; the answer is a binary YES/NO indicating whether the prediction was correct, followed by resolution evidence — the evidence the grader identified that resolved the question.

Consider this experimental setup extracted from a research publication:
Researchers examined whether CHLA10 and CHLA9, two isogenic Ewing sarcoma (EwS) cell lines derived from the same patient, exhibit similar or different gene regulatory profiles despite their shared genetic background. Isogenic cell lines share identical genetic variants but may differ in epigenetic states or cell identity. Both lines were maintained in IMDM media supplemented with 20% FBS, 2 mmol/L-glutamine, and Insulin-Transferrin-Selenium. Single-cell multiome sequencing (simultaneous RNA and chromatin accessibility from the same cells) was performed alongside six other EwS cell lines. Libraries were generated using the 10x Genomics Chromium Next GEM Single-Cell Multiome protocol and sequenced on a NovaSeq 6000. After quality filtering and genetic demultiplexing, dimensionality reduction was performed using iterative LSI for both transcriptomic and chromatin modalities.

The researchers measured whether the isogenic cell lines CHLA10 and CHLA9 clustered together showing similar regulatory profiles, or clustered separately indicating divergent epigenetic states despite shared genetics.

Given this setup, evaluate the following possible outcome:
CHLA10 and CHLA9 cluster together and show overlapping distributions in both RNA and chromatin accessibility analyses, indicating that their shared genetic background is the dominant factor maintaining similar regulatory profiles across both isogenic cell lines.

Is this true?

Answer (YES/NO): NO